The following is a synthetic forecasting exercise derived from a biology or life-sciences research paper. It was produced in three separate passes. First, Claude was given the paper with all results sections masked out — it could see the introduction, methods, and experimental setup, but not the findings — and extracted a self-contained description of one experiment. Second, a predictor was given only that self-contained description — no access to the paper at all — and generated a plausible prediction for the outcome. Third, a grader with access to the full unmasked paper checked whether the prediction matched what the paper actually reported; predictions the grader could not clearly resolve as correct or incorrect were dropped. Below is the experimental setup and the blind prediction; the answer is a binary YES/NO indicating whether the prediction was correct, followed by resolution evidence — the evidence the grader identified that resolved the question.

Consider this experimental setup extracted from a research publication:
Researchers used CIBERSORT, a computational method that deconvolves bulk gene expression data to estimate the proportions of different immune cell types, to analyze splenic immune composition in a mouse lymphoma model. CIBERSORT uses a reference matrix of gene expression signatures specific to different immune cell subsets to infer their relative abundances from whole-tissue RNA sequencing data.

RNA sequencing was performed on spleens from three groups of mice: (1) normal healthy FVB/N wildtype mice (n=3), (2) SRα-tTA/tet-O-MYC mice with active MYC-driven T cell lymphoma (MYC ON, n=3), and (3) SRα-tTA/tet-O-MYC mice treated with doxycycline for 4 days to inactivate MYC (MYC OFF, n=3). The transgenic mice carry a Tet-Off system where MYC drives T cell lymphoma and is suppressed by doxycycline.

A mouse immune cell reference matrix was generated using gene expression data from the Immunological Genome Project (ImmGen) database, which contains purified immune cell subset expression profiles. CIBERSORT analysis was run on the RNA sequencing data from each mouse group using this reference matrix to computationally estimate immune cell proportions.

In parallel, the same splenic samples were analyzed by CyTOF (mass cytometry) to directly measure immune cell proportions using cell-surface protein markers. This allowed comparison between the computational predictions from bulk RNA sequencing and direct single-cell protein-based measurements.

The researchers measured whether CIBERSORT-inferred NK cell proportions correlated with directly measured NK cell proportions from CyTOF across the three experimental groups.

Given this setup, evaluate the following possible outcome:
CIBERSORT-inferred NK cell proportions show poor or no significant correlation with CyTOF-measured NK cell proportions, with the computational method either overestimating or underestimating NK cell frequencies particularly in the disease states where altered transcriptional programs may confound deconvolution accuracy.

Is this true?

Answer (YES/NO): NO